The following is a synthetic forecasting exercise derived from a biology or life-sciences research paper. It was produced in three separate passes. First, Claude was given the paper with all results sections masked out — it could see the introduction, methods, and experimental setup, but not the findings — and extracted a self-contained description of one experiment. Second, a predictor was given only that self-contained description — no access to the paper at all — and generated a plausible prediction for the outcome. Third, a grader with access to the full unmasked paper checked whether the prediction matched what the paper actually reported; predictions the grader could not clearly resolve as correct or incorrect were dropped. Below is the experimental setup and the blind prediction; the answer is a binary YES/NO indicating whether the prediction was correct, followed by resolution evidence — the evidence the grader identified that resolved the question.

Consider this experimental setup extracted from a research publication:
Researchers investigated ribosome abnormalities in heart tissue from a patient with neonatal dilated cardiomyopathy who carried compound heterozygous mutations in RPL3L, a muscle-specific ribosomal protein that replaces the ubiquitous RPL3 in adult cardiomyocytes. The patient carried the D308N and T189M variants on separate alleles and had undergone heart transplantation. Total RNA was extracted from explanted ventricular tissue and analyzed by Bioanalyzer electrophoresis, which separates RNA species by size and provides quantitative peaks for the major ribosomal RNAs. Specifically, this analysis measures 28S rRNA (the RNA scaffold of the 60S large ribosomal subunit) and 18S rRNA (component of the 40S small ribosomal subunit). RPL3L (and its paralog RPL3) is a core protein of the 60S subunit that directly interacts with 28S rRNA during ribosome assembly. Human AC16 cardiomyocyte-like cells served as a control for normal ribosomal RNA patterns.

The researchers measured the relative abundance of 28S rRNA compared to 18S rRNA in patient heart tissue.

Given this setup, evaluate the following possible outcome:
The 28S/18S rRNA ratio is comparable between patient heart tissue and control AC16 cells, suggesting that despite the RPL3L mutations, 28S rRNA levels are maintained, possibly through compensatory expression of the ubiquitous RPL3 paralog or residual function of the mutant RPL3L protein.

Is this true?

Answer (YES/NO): NO